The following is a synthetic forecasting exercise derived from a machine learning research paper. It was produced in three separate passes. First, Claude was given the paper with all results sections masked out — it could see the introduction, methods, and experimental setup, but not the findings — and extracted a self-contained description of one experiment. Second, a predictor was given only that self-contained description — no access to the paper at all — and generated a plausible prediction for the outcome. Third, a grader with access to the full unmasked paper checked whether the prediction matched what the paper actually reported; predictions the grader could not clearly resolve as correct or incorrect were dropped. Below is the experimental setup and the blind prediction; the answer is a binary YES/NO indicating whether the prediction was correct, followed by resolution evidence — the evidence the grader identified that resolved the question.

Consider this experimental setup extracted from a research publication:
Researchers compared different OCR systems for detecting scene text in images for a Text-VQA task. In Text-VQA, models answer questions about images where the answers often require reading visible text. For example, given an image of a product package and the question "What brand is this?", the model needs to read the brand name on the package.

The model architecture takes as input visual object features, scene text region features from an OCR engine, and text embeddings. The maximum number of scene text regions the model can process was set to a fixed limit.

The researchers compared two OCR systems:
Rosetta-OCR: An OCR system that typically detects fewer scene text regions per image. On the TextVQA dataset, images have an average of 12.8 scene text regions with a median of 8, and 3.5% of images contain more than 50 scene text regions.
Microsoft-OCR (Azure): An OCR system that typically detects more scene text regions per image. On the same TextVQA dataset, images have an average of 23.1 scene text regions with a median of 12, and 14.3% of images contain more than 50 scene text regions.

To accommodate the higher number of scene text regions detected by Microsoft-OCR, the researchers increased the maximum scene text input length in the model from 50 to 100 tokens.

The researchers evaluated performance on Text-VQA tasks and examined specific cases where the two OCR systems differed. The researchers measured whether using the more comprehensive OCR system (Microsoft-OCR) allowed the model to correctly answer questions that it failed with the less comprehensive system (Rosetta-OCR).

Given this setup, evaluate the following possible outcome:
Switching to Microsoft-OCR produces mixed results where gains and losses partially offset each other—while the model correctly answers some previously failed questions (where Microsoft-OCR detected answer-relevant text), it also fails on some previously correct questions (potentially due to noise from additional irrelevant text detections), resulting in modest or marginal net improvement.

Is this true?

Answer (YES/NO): NO